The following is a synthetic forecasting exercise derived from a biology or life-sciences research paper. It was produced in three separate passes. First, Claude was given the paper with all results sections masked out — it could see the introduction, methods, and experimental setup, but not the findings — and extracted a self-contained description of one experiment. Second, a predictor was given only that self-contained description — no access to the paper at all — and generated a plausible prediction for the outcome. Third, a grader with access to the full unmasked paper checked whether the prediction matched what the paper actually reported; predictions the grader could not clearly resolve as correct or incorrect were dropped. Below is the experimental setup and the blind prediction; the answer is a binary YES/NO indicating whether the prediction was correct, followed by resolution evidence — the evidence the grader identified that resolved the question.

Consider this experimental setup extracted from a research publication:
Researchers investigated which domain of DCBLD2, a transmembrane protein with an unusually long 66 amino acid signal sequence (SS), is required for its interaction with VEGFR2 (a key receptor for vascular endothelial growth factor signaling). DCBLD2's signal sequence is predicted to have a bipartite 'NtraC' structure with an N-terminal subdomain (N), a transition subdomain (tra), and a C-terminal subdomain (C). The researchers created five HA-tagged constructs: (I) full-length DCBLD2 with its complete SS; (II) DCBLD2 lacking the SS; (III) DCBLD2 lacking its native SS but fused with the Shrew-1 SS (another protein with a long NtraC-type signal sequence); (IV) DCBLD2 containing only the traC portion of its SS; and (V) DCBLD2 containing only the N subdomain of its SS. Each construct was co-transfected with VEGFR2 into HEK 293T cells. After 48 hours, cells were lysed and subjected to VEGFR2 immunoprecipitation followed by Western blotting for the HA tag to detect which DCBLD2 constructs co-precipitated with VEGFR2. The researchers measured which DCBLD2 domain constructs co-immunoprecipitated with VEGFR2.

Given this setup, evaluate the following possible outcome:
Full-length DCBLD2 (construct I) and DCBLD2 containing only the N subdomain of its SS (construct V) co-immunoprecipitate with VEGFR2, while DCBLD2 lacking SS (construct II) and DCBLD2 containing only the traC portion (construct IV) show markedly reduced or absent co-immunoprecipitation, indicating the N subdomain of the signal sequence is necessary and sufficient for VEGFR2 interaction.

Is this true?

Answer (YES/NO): NO